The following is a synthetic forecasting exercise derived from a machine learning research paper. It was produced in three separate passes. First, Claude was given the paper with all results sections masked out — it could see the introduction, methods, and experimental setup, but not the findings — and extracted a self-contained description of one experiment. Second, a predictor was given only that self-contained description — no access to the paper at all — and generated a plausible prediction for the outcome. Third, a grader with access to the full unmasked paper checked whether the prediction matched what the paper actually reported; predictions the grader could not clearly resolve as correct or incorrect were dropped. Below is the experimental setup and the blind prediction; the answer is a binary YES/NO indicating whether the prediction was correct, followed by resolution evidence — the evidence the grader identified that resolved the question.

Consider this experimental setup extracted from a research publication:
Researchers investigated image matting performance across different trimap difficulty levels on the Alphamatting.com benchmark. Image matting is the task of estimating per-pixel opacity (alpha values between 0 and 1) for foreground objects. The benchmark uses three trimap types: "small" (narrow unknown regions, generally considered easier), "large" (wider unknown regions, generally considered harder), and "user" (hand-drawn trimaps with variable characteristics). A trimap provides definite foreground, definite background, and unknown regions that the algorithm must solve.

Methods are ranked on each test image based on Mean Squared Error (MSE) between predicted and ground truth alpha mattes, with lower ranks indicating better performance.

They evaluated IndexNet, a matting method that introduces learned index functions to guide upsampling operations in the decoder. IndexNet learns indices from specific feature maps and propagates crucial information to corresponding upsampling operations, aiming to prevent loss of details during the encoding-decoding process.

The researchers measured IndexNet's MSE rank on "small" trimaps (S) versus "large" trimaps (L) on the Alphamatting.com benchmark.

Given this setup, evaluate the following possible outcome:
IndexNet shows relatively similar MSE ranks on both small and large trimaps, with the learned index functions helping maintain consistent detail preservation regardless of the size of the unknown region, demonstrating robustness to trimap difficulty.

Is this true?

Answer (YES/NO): NO